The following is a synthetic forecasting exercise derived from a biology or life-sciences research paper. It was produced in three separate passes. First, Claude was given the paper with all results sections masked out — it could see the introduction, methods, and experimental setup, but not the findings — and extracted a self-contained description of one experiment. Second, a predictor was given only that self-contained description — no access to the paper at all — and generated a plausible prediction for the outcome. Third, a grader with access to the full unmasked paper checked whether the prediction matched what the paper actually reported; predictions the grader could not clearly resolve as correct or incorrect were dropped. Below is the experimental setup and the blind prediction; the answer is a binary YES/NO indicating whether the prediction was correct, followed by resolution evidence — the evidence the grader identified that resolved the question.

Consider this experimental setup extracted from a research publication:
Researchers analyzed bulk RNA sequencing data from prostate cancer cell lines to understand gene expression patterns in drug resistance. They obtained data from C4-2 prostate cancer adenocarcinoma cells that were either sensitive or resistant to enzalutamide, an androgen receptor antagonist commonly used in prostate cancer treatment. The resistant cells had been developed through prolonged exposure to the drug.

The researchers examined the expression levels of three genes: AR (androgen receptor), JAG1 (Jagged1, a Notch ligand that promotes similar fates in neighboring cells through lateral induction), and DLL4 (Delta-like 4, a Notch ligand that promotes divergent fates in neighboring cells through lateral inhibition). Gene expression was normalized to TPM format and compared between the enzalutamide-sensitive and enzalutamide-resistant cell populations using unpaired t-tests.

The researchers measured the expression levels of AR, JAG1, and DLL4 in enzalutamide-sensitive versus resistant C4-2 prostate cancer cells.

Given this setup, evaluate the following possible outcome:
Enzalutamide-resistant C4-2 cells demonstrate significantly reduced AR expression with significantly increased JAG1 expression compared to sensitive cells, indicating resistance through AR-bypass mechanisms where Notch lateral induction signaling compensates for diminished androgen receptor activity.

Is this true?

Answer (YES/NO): NO